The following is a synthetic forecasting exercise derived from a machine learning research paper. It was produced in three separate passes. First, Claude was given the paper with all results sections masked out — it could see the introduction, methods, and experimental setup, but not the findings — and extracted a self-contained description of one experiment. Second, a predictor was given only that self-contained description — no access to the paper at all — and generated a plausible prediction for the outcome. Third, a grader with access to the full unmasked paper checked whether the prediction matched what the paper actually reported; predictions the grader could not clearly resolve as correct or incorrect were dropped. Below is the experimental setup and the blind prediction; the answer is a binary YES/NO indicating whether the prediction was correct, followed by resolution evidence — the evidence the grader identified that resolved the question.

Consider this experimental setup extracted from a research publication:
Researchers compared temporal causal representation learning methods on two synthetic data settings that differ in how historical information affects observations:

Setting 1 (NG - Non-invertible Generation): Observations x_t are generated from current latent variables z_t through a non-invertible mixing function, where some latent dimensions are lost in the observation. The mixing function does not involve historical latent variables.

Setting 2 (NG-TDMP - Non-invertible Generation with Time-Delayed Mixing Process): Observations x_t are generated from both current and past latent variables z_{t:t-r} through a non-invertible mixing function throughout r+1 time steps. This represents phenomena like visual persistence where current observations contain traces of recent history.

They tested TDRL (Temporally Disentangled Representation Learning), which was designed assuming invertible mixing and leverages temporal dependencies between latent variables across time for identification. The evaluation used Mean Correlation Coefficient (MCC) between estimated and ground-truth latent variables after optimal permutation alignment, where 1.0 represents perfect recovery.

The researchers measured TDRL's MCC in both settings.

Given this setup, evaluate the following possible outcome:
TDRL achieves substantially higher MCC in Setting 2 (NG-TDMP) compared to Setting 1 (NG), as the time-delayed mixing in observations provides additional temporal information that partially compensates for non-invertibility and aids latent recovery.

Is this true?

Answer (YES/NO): YES